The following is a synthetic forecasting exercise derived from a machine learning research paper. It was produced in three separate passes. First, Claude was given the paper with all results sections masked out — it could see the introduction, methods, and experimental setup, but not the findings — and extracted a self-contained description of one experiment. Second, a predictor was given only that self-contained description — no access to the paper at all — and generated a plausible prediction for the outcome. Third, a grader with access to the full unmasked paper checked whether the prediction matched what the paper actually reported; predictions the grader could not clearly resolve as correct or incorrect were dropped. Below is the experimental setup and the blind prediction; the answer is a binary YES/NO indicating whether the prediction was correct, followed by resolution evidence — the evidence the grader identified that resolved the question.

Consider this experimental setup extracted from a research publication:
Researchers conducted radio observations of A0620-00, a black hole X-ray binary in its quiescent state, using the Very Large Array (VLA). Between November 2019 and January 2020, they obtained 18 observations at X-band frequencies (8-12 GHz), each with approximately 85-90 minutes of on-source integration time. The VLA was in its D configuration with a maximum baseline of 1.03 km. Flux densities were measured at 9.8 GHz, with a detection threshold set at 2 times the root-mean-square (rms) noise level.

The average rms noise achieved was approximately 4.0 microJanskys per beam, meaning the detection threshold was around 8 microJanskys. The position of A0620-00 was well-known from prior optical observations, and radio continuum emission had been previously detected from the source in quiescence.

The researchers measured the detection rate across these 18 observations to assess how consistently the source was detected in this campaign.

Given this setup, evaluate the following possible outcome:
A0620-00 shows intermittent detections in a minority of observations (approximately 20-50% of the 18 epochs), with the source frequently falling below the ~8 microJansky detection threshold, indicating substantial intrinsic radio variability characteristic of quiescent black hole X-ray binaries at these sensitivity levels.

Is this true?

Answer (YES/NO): NO